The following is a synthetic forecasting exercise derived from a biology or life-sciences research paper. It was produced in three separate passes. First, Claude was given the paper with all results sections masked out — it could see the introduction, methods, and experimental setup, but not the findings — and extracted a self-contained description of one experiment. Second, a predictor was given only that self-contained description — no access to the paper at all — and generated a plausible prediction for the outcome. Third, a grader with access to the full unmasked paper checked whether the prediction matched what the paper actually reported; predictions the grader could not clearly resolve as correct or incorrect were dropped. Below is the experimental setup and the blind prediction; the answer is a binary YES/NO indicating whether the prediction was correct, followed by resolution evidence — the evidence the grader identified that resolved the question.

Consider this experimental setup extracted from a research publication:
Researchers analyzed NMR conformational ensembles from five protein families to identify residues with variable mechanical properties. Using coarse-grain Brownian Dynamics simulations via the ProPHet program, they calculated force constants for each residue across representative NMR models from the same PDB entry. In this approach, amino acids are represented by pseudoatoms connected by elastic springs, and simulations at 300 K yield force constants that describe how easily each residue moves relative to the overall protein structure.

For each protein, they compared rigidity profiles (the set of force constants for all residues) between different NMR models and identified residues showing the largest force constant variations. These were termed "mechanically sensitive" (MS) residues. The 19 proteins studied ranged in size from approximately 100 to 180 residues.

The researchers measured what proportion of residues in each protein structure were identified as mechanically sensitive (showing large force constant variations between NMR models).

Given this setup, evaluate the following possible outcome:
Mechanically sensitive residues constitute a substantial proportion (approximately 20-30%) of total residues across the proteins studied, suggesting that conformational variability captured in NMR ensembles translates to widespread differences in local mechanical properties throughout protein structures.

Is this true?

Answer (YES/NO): NO